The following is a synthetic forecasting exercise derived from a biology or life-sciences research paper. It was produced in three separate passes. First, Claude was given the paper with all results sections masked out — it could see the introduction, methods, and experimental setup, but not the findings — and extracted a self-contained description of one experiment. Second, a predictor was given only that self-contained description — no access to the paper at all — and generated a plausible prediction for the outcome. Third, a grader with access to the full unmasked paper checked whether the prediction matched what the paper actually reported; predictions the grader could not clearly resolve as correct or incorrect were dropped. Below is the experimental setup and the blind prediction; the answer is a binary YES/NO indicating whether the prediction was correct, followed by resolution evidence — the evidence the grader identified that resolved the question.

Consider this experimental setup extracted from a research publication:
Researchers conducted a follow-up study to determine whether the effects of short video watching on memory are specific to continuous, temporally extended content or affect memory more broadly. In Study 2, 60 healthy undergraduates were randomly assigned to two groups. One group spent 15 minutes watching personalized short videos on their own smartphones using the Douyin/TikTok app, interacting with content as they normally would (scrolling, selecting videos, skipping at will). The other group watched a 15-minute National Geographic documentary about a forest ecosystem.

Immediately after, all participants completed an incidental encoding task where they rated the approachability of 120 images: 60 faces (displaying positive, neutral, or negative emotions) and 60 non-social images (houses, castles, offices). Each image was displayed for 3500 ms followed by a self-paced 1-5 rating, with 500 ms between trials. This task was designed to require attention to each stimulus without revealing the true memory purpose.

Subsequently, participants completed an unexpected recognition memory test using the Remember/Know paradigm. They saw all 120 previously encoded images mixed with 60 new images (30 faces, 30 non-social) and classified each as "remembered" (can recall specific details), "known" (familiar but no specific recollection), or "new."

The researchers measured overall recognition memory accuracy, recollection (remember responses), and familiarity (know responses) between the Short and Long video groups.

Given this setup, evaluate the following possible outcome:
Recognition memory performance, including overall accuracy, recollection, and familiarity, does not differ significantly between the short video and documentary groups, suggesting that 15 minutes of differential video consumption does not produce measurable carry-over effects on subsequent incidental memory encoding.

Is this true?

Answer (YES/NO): YES